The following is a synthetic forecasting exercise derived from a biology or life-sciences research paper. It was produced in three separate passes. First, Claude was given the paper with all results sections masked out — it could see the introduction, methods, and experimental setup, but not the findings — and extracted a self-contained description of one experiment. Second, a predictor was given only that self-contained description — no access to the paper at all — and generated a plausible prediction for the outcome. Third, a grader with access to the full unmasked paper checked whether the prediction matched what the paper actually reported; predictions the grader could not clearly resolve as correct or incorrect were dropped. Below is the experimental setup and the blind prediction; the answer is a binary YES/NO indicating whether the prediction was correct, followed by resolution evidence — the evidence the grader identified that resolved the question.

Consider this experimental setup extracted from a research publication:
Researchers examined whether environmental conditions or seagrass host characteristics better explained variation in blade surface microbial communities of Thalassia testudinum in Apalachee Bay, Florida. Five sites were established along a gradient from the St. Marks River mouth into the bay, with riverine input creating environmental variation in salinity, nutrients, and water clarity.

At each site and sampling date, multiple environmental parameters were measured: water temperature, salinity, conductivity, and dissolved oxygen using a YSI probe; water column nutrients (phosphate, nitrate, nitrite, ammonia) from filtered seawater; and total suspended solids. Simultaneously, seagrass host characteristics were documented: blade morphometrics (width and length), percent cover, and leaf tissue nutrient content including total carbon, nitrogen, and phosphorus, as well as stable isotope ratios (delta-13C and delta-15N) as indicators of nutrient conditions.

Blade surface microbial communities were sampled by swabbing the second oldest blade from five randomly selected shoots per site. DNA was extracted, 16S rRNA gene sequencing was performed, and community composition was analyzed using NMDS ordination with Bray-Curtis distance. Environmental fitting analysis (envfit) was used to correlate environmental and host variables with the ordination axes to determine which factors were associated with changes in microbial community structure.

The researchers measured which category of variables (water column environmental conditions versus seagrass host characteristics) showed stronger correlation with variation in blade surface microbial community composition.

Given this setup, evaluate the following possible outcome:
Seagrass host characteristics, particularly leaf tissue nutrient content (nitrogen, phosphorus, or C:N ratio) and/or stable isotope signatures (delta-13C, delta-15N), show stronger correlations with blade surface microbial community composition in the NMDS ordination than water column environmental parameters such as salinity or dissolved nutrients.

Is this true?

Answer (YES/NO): NO